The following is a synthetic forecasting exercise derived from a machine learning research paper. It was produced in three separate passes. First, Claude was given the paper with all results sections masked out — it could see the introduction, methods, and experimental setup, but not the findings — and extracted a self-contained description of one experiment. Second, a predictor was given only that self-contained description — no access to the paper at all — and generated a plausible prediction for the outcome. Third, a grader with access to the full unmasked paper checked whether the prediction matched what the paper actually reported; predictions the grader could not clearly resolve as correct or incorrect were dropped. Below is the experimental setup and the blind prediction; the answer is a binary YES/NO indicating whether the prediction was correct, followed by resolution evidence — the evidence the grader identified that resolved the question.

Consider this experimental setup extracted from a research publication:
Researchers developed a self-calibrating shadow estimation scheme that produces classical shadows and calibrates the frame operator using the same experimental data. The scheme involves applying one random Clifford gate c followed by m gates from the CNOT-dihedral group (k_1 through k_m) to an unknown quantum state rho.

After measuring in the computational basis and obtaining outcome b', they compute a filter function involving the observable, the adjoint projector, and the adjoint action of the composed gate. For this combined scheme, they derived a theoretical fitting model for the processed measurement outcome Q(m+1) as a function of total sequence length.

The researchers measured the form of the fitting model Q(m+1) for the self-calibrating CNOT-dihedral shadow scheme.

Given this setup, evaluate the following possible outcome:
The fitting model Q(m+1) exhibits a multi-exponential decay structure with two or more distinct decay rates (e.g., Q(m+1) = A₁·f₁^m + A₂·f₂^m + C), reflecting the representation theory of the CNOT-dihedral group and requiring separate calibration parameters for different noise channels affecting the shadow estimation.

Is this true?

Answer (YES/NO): NO